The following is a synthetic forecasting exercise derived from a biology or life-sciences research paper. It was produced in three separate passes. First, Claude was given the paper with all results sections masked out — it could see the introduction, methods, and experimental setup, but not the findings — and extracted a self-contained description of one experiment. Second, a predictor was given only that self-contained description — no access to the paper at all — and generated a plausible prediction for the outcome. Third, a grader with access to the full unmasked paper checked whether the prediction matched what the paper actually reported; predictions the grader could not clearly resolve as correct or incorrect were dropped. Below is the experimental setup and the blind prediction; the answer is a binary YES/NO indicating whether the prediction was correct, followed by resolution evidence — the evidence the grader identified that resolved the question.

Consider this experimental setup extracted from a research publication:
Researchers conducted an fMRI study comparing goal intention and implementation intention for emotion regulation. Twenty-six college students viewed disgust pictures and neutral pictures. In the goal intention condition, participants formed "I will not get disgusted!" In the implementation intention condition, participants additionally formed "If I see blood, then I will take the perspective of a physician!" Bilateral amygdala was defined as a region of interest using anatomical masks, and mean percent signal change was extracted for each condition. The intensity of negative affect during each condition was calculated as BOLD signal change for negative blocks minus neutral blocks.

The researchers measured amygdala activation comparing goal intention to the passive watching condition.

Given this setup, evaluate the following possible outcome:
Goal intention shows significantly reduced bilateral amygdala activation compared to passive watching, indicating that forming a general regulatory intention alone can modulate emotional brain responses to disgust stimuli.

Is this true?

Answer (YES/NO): NO